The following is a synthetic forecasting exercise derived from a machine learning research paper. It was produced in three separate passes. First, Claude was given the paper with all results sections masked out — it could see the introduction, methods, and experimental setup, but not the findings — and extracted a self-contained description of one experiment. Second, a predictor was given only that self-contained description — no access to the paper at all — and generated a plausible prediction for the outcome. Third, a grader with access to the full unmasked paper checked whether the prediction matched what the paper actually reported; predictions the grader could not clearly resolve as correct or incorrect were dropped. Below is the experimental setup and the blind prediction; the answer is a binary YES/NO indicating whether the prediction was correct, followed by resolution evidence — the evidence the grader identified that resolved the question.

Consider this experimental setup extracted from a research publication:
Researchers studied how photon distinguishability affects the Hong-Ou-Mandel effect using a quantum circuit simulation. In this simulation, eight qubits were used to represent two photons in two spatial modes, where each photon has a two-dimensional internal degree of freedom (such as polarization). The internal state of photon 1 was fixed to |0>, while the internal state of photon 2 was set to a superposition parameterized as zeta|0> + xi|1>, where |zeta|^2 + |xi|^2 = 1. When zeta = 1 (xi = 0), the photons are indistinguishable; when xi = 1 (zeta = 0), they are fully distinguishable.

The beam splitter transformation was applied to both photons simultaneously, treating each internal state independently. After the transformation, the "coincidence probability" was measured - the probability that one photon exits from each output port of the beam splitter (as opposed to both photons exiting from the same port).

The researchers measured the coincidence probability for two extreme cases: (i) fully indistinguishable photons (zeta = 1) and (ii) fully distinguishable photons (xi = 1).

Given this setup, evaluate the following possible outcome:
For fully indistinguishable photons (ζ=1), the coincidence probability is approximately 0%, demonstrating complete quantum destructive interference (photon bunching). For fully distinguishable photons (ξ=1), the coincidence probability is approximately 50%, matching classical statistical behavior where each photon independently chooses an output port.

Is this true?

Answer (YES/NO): YES